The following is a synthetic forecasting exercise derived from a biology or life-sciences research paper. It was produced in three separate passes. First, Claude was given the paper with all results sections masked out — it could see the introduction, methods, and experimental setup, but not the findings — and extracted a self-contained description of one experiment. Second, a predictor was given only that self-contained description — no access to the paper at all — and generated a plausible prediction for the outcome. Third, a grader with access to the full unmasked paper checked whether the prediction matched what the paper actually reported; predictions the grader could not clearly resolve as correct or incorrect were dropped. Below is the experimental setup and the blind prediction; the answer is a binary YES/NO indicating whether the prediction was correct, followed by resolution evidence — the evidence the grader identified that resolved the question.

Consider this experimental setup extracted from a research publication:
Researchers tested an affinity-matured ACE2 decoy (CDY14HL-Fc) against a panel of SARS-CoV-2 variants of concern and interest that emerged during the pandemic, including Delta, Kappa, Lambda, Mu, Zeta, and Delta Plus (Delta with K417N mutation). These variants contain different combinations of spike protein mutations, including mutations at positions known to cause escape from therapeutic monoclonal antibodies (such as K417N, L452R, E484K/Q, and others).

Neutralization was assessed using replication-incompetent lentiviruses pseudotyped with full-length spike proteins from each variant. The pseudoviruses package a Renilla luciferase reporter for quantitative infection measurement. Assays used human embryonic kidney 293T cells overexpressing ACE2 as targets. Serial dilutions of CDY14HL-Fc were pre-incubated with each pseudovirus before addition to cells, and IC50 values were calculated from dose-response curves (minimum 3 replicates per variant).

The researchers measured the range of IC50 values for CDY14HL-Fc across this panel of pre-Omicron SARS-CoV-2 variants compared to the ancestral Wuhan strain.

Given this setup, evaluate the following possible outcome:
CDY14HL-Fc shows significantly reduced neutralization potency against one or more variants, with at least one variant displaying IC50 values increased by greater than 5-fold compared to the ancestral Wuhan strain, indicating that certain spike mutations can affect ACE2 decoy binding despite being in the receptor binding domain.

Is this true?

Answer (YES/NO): NO